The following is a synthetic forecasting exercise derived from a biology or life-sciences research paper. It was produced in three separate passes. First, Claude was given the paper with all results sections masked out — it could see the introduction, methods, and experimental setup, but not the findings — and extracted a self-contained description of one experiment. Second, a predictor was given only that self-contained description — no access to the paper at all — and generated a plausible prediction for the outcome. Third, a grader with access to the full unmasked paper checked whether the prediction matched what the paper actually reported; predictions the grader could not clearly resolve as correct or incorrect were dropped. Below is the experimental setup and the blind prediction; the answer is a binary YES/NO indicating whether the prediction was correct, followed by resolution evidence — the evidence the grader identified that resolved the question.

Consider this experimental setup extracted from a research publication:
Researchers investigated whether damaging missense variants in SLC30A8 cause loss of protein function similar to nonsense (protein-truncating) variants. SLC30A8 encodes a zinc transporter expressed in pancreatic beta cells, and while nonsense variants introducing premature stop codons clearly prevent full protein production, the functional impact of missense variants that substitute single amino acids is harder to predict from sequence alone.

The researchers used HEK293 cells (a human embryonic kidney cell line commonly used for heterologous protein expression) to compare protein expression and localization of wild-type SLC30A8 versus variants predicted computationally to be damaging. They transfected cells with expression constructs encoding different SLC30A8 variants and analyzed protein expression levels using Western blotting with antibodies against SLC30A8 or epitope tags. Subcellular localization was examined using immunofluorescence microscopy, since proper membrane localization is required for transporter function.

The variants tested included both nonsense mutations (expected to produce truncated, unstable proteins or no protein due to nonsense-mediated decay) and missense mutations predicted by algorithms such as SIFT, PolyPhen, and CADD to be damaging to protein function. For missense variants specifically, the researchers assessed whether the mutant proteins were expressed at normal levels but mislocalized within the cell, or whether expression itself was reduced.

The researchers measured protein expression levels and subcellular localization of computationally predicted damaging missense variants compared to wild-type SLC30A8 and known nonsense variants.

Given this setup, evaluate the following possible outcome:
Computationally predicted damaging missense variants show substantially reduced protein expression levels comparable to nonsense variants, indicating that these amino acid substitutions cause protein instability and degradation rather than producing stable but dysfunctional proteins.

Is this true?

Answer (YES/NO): YES